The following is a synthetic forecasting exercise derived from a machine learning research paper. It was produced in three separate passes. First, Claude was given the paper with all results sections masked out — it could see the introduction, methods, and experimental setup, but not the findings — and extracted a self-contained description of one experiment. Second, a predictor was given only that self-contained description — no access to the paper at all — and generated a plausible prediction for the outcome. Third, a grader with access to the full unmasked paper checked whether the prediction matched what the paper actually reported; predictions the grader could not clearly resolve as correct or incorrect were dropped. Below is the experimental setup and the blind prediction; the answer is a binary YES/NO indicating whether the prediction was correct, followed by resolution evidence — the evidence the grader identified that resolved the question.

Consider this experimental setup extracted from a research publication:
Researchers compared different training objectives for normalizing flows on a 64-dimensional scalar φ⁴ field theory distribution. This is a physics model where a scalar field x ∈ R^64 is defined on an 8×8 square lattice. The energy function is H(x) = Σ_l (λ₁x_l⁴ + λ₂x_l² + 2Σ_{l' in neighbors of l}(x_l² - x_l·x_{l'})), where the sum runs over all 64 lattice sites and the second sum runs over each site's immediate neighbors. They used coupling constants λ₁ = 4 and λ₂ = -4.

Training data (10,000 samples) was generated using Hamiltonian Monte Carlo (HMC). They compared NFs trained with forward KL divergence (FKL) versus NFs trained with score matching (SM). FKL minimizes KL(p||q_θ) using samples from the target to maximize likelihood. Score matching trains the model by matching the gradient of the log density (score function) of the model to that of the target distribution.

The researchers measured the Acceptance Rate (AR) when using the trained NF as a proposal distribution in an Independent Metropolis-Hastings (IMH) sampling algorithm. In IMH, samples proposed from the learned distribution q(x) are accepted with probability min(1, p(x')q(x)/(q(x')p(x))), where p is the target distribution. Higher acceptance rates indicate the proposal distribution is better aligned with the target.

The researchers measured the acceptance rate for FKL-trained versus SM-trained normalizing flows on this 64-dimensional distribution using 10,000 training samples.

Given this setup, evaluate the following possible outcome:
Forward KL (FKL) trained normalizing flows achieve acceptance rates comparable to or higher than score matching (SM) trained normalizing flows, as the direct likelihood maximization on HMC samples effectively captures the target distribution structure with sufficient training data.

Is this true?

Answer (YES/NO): NO